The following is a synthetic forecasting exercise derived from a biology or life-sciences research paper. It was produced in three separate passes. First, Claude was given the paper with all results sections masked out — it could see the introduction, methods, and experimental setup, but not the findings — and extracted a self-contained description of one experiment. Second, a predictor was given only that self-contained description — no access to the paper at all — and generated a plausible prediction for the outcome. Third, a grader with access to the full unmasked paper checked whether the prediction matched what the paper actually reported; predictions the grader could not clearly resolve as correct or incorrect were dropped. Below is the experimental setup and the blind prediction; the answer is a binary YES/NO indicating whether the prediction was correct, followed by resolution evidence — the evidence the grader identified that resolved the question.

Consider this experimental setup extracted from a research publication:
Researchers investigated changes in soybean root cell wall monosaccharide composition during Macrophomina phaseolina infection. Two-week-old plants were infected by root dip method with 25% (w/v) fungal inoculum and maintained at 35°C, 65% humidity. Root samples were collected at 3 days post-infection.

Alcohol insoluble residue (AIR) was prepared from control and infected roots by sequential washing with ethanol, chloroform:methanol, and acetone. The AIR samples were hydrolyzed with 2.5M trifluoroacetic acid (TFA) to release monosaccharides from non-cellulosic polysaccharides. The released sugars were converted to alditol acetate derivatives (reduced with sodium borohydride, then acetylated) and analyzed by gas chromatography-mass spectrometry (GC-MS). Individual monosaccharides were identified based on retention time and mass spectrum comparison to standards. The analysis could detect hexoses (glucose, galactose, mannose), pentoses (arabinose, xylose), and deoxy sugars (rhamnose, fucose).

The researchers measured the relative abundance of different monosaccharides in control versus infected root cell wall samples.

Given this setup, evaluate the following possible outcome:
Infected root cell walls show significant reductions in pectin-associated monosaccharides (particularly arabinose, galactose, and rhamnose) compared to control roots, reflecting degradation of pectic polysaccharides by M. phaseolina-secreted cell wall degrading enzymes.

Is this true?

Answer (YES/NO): NO